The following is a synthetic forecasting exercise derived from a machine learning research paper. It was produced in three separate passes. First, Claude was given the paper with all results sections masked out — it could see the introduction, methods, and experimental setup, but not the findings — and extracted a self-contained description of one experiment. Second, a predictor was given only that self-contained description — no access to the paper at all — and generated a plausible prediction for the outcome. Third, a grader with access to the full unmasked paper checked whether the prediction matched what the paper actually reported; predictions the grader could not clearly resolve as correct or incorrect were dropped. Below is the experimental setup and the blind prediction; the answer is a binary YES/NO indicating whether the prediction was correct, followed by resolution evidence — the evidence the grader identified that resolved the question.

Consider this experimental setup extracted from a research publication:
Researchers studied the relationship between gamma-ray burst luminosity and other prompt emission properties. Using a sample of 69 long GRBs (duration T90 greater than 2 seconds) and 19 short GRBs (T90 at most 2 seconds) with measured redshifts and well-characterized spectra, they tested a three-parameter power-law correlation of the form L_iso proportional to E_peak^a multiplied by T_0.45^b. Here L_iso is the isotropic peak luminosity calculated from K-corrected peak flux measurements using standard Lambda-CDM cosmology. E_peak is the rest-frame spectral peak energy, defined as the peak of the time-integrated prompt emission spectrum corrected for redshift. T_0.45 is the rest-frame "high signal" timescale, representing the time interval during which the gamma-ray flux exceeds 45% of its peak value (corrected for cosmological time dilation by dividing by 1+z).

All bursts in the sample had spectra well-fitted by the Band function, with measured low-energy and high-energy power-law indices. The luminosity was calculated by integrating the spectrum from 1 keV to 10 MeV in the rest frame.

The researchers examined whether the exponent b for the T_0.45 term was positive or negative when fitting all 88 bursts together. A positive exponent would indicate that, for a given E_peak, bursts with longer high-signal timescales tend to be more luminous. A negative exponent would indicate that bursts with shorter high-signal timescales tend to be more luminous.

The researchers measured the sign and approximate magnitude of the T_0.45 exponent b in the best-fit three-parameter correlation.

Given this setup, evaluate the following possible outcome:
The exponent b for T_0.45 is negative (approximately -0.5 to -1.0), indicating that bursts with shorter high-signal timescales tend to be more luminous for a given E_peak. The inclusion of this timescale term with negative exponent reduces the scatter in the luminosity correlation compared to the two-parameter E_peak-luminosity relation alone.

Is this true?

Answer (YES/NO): NO